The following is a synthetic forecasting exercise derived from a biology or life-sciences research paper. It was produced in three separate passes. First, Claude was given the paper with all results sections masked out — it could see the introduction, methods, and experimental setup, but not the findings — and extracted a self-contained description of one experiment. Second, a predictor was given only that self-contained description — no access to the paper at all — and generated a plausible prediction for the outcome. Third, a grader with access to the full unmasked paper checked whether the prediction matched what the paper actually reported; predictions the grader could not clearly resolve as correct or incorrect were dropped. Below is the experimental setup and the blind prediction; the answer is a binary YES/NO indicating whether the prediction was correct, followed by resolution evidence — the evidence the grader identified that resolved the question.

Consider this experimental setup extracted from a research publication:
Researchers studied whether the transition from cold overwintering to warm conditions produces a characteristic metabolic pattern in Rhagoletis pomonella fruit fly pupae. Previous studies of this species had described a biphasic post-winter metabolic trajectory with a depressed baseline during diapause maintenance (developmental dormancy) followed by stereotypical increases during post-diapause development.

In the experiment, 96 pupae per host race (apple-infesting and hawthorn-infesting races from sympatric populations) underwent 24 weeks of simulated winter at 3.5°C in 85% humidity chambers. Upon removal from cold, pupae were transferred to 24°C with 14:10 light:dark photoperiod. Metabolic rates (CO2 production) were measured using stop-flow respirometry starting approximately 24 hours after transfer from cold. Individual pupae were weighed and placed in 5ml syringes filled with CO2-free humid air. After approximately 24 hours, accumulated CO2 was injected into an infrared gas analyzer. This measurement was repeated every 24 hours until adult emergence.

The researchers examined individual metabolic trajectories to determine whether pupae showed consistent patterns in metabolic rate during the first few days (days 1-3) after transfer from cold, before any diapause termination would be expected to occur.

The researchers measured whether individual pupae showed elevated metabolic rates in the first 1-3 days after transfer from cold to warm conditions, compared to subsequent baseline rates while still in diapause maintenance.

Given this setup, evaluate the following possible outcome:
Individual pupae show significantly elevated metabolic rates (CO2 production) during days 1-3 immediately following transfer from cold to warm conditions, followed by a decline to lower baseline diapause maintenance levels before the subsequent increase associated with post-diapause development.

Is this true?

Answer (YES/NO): YES